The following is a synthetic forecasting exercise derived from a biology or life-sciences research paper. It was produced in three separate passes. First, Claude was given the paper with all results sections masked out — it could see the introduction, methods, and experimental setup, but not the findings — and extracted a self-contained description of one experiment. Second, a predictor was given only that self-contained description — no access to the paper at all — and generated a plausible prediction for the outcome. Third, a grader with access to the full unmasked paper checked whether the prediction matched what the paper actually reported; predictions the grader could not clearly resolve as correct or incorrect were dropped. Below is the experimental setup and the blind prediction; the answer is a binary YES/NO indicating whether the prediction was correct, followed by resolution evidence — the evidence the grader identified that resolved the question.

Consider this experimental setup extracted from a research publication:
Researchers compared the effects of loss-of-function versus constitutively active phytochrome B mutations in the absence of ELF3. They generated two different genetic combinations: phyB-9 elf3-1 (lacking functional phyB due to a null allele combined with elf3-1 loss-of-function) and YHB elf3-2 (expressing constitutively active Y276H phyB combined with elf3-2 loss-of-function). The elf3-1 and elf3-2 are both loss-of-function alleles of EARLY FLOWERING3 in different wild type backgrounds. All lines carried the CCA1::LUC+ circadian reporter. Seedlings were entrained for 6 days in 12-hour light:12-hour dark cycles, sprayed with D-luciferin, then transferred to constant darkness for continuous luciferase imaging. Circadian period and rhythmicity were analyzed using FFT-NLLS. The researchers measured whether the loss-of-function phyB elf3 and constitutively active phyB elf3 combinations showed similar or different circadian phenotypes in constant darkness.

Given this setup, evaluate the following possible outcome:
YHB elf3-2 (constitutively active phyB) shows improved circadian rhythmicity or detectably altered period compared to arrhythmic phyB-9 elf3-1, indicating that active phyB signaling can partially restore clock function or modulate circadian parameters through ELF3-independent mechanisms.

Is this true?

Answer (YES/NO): NO